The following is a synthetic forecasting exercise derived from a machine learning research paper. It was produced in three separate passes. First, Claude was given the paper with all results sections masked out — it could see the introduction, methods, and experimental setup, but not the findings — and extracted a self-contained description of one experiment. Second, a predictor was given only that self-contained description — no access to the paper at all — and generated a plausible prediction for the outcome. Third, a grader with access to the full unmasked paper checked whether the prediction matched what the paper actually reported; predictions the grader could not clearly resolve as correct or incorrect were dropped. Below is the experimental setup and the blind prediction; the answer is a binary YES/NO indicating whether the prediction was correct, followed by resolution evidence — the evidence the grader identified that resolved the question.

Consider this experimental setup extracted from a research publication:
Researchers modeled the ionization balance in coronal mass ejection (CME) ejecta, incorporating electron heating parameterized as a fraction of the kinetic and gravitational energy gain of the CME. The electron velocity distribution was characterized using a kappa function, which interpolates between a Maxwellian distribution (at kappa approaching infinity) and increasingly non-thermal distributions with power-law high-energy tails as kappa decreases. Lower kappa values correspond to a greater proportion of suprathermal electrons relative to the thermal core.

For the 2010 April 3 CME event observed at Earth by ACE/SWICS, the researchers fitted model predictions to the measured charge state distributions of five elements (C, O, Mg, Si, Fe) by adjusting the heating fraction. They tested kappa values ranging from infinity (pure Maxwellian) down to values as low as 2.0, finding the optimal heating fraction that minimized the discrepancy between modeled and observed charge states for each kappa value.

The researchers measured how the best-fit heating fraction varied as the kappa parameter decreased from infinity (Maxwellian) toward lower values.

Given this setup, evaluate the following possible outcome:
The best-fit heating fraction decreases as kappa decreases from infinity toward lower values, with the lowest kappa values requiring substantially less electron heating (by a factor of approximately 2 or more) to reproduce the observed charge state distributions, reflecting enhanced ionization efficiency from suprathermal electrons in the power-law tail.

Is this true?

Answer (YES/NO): NO